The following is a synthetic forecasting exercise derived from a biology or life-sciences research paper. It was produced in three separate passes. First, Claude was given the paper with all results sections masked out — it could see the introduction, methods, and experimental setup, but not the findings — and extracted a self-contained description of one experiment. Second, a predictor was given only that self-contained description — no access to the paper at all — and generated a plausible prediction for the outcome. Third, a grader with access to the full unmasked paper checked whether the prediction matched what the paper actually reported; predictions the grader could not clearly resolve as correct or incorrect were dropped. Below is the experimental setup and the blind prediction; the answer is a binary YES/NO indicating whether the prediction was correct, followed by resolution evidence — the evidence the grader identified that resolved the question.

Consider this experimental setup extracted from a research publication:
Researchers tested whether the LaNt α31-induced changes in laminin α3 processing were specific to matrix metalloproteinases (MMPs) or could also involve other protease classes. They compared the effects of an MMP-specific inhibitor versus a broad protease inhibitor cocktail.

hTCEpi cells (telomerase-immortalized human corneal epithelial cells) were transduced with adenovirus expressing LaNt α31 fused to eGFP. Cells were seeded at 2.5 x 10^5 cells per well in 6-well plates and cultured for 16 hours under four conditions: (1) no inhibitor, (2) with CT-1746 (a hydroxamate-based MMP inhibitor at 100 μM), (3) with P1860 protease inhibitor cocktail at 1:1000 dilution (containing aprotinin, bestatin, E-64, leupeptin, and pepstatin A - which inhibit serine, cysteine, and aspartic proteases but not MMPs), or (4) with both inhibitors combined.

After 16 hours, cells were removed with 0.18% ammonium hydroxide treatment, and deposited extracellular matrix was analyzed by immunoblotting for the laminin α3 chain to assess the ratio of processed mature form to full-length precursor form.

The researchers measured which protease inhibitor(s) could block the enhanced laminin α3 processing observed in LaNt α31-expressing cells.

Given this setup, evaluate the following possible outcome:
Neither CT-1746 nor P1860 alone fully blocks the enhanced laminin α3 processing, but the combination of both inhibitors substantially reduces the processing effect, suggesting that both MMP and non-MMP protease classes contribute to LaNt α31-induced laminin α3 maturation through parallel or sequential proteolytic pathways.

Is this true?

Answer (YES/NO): NO